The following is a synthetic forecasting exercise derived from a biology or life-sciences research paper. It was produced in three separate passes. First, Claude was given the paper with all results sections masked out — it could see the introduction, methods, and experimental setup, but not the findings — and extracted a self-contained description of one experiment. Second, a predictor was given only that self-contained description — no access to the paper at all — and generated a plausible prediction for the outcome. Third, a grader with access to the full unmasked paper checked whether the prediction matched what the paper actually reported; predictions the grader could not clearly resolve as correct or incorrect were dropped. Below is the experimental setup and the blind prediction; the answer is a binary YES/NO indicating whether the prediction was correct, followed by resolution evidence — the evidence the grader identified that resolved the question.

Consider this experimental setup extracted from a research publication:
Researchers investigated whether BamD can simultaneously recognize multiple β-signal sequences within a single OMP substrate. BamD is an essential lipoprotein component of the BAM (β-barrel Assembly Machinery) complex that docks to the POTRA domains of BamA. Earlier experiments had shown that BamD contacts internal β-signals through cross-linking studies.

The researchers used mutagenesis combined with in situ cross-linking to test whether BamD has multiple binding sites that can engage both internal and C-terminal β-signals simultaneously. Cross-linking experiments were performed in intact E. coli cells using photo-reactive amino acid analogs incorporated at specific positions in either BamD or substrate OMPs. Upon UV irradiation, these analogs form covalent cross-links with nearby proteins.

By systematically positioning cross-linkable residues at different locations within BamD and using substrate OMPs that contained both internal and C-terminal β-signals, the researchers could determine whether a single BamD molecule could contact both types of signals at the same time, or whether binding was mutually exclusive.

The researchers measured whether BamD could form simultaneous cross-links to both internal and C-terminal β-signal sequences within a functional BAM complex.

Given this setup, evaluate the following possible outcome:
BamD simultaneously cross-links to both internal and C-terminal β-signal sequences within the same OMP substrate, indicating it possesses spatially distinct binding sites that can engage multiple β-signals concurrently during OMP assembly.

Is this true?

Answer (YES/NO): YES